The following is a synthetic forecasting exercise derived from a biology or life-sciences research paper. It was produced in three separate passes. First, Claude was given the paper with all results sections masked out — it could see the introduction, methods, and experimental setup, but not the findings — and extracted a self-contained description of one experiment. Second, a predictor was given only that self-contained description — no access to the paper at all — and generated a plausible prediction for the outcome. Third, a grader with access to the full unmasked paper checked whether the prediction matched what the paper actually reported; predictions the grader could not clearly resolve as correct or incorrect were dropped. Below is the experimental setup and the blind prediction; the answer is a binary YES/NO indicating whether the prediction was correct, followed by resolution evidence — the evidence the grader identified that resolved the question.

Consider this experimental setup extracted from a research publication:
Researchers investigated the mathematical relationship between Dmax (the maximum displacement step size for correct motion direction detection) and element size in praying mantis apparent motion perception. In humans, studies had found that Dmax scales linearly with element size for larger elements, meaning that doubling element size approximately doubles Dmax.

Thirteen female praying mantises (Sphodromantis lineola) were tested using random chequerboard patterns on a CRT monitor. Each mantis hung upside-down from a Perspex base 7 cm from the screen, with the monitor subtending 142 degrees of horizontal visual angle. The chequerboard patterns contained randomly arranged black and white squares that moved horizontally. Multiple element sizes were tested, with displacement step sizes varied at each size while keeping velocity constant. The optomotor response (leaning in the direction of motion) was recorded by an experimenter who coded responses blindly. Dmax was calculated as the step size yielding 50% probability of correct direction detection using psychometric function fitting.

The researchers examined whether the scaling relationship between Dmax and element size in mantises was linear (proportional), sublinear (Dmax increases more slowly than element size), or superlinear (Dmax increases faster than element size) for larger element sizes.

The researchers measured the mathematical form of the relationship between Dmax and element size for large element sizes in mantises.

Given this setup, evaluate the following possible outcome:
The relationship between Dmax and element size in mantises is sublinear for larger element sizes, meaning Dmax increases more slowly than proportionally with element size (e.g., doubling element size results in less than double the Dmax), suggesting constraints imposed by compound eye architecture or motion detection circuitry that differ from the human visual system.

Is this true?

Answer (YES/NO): NO